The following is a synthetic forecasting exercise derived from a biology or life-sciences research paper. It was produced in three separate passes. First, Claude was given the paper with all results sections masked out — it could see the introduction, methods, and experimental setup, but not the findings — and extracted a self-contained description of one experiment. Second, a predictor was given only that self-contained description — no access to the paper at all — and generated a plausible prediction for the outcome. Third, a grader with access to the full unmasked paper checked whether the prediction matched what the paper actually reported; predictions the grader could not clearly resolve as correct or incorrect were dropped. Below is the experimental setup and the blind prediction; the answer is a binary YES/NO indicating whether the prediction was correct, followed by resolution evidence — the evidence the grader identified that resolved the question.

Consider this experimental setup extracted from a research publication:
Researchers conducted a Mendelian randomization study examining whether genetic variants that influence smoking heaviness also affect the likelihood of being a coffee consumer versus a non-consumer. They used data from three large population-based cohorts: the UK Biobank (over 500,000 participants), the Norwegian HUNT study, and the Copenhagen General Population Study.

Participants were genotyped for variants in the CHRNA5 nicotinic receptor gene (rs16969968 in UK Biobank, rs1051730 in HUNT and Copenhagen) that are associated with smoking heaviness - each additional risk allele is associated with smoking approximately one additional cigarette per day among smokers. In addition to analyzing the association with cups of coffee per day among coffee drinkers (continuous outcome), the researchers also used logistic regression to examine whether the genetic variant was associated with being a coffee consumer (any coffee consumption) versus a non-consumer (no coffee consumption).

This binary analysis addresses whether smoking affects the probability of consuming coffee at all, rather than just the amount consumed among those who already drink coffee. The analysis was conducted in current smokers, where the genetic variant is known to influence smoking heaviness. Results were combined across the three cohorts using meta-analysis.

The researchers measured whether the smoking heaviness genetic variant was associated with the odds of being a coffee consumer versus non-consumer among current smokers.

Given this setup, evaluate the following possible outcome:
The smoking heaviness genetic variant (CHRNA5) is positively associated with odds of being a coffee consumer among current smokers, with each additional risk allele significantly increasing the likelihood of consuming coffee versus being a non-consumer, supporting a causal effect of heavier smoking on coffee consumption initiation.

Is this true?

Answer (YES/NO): NO